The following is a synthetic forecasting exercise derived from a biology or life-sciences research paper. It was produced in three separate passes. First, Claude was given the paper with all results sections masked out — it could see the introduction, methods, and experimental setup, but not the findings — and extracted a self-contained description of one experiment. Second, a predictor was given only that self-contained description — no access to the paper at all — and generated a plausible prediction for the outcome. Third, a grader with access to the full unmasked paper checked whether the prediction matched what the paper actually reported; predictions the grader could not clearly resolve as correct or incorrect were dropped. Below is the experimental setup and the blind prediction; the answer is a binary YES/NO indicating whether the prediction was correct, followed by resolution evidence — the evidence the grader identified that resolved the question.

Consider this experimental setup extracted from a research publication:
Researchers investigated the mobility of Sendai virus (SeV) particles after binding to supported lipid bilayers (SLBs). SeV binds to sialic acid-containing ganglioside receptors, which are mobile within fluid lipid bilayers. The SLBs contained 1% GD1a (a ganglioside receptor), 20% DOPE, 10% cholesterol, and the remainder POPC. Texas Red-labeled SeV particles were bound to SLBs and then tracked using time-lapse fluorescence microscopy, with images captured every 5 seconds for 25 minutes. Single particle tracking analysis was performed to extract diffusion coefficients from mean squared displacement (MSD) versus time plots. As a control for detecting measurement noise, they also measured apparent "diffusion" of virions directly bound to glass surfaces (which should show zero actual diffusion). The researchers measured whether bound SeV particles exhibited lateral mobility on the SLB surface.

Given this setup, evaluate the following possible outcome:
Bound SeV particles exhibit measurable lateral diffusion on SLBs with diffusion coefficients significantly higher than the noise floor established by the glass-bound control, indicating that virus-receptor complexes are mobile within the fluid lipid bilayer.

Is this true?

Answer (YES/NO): YES